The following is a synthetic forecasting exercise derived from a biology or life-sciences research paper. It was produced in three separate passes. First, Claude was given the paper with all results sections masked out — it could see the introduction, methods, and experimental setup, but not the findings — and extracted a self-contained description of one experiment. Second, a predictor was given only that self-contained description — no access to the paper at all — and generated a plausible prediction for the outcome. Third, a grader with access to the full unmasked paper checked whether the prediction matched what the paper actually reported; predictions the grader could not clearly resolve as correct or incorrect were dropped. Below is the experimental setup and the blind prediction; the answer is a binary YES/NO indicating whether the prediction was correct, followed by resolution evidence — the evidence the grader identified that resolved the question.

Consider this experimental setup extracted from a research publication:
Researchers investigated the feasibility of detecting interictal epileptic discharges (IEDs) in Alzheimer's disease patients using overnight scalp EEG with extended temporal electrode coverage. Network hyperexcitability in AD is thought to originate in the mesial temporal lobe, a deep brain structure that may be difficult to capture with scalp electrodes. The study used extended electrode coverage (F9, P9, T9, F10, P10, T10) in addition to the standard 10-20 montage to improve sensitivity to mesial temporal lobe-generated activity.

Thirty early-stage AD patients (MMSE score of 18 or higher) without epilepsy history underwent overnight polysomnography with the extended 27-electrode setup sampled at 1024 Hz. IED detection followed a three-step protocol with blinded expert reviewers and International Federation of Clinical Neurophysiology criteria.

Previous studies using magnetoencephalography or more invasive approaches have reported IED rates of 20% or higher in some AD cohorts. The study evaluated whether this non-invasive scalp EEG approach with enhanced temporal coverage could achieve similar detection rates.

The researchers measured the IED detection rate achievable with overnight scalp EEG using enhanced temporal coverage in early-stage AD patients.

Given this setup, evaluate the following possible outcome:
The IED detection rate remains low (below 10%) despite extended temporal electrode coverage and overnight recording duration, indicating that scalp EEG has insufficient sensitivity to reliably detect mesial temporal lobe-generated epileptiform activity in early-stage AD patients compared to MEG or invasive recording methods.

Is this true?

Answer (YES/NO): NO